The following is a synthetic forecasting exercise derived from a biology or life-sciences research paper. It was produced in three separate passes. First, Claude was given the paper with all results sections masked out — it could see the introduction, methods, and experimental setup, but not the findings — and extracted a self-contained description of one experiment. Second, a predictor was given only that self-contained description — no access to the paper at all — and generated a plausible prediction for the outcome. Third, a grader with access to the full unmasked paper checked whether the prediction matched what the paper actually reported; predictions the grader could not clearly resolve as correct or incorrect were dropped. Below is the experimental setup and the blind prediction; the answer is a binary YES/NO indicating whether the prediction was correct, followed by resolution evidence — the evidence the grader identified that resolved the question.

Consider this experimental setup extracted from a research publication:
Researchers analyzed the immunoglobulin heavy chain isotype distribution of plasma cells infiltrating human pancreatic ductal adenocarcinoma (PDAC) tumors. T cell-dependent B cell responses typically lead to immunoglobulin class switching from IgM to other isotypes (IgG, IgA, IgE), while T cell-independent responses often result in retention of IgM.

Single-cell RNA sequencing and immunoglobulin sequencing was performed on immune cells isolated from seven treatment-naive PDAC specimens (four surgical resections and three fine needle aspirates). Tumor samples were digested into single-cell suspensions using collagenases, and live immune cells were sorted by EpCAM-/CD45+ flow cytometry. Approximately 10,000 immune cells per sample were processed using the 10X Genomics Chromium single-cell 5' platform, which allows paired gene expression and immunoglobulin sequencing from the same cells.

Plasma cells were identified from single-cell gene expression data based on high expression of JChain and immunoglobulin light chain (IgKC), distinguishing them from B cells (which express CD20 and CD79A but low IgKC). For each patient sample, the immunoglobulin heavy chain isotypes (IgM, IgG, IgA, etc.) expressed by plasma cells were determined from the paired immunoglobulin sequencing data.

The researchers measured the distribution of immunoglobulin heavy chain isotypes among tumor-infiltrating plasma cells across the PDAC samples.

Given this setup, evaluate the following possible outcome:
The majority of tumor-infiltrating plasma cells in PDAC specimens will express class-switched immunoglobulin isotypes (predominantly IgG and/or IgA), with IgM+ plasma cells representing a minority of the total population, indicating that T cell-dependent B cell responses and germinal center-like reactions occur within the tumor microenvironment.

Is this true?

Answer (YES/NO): YES